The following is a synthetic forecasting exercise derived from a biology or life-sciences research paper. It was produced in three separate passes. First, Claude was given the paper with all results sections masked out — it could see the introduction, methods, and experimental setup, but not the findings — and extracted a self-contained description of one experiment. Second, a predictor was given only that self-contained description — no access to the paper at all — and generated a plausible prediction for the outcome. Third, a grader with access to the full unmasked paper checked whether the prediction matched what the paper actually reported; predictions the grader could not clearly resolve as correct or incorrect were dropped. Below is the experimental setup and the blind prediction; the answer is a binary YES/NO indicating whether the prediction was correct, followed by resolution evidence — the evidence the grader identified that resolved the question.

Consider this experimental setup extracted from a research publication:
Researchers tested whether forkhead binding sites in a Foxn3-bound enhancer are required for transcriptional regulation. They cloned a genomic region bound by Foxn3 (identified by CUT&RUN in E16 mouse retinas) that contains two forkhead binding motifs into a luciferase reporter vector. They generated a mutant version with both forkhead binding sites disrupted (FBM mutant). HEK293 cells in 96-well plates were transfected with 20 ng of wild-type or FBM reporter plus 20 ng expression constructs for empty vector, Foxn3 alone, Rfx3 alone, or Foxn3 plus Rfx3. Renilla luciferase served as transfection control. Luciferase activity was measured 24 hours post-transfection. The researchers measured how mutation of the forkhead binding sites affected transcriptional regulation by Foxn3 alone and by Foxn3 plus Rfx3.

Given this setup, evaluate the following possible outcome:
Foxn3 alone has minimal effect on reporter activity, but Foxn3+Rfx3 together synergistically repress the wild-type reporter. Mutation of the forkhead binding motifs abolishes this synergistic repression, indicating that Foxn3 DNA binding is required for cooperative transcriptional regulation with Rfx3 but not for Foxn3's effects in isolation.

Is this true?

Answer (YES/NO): NO